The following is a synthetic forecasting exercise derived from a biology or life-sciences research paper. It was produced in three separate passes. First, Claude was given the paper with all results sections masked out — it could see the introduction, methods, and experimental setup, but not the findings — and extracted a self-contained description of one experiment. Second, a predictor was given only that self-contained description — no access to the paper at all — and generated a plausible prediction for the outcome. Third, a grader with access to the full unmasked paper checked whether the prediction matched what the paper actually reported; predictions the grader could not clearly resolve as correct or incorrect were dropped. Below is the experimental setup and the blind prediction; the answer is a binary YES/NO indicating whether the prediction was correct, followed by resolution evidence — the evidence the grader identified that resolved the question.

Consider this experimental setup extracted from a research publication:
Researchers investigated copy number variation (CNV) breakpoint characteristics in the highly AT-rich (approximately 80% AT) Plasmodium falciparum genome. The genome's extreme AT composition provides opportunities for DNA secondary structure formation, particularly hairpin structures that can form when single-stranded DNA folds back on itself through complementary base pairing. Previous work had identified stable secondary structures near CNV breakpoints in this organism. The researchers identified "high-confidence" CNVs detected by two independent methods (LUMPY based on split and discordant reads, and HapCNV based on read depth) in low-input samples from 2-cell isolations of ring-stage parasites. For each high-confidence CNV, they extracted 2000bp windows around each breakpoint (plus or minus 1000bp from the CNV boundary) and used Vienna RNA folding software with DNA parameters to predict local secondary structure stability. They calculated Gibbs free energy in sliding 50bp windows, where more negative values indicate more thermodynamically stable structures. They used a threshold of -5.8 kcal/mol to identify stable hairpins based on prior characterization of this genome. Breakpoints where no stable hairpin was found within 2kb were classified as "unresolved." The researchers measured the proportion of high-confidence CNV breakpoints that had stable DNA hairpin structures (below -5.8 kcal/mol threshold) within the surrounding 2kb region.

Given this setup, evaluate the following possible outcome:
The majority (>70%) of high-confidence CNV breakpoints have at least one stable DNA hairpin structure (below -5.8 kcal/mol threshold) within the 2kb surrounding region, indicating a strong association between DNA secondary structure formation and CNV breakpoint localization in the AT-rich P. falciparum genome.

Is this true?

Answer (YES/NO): YES